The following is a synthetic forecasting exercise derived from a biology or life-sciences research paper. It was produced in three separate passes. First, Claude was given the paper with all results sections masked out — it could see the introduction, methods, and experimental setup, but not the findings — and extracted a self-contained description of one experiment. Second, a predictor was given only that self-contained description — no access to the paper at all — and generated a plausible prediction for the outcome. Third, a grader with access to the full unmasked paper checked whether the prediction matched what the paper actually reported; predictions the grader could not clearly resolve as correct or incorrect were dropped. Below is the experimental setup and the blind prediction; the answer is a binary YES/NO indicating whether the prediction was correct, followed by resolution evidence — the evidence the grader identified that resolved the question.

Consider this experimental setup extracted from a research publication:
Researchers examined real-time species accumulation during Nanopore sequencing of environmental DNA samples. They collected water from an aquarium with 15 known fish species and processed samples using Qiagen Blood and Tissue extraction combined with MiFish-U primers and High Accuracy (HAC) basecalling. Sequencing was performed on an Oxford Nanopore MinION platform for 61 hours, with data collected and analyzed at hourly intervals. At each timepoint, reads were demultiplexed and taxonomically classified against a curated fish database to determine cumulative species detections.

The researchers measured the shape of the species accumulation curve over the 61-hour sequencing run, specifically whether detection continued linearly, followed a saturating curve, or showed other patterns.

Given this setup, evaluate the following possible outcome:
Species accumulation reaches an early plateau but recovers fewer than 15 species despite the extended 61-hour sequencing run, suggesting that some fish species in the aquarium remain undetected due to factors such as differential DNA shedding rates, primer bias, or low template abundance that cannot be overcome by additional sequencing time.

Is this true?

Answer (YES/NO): NO